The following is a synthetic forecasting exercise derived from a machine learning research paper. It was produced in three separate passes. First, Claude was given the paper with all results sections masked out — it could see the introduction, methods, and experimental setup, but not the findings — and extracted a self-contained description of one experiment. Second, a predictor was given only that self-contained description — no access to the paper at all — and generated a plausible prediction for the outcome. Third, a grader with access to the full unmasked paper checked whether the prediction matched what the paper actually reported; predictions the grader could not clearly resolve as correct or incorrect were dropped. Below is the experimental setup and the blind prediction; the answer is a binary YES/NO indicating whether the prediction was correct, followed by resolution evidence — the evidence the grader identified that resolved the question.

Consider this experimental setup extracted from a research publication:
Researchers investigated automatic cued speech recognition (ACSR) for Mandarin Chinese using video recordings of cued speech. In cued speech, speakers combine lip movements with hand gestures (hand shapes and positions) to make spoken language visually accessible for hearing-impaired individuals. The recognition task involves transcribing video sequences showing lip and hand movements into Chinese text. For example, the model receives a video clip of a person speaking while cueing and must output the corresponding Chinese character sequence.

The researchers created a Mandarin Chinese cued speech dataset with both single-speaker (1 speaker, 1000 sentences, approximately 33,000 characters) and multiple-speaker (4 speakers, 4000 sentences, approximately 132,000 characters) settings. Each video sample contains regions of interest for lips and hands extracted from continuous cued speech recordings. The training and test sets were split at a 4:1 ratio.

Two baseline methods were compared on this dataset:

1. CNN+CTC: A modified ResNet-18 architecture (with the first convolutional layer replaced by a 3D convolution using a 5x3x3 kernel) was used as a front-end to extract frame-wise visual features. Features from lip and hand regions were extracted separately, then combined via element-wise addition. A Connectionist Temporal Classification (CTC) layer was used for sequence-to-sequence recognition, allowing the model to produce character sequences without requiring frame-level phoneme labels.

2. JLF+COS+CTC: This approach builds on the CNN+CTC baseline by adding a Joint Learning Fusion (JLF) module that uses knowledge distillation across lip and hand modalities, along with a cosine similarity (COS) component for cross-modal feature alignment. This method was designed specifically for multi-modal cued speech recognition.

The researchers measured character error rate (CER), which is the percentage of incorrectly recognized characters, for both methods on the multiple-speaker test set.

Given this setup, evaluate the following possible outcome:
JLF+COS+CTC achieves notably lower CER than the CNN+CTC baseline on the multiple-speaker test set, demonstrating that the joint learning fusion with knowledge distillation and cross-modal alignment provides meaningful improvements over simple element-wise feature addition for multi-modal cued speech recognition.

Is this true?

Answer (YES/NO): NO